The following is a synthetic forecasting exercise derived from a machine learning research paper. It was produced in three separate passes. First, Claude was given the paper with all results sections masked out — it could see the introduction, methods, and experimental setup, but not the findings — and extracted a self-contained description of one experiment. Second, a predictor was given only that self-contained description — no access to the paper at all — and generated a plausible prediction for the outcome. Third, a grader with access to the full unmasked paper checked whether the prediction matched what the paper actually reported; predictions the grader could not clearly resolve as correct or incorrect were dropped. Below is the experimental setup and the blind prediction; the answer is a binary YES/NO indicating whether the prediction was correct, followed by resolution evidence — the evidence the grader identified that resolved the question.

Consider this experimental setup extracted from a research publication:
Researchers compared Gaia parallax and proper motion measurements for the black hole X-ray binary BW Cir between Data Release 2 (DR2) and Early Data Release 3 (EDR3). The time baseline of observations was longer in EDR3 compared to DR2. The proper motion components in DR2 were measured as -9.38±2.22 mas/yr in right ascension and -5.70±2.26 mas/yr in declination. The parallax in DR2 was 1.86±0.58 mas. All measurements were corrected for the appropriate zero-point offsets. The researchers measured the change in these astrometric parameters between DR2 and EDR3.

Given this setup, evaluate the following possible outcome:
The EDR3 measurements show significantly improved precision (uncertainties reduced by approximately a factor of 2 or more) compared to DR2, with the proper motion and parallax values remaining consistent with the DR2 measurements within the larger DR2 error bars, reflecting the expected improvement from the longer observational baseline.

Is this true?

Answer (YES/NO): NO